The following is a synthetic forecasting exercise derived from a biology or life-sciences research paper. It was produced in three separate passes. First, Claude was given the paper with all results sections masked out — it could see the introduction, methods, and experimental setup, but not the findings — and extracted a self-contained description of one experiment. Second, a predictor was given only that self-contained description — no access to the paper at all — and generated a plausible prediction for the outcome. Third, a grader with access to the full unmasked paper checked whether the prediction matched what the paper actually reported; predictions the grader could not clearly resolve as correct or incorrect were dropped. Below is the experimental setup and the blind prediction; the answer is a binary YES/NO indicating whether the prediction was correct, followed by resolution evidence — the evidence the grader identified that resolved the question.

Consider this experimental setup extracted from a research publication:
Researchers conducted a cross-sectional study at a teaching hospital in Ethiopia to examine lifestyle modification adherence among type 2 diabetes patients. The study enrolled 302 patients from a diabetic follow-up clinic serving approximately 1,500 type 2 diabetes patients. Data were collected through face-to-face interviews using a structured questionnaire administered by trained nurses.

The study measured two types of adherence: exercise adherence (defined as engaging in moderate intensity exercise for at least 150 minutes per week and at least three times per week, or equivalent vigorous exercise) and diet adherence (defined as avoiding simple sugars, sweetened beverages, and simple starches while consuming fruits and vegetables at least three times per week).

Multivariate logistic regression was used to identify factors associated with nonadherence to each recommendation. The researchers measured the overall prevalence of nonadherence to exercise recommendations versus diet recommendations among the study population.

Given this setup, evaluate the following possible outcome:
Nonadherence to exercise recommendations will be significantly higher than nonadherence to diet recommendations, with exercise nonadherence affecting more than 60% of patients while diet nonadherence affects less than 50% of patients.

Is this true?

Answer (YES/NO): NO